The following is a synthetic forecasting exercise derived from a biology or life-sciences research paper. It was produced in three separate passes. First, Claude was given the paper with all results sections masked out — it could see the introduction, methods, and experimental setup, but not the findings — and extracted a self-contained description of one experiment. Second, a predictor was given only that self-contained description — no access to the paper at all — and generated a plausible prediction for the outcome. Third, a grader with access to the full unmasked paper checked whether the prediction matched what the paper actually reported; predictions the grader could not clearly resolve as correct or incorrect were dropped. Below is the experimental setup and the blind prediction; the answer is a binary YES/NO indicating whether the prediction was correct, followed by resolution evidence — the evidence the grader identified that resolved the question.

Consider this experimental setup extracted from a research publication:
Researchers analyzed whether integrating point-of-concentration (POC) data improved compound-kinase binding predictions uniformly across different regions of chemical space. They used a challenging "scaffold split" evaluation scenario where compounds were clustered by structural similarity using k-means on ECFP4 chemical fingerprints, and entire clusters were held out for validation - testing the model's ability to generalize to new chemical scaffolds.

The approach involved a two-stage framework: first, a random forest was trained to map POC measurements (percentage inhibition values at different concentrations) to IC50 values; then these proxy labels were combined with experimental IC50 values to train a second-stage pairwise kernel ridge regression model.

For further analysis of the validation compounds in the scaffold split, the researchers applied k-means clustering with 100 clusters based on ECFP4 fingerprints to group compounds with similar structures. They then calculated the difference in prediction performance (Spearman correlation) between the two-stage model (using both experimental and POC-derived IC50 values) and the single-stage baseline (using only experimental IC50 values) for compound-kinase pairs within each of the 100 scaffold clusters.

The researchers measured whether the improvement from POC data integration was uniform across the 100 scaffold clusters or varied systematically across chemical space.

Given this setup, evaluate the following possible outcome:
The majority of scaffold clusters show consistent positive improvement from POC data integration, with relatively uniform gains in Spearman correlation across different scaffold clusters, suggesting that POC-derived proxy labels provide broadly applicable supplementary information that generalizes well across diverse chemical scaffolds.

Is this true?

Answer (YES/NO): NO